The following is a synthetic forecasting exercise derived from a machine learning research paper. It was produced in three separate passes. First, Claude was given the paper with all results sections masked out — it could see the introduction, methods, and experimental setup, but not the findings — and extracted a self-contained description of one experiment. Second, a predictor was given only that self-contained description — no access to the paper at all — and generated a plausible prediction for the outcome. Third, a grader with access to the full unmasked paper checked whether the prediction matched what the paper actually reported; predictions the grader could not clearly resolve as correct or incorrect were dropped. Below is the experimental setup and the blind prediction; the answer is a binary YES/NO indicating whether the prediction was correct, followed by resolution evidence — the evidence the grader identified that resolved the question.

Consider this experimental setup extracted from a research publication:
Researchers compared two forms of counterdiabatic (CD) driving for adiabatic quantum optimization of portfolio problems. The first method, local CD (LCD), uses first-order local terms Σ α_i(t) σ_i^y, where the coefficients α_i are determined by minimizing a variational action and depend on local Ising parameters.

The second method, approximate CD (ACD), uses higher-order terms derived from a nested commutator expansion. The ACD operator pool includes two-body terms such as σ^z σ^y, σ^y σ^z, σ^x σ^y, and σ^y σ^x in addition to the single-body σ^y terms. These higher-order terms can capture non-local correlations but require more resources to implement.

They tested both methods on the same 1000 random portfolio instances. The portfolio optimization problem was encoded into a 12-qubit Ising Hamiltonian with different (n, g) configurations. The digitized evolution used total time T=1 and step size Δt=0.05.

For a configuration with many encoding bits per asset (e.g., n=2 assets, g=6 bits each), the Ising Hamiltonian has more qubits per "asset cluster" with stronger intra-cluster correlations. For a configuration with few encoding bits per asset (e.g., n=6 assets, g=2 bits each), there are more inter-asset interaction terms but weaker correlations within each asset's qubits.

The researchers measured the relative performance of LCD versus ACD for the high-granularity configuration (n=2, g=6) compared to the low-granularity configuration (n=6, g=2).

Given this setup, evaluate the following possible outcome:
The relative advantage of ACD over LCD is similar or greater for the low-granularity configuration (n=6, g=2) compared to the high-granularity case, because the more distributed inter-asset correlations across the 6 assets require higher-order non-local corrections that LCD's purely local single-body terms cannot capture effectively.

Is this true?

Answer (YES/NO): NO